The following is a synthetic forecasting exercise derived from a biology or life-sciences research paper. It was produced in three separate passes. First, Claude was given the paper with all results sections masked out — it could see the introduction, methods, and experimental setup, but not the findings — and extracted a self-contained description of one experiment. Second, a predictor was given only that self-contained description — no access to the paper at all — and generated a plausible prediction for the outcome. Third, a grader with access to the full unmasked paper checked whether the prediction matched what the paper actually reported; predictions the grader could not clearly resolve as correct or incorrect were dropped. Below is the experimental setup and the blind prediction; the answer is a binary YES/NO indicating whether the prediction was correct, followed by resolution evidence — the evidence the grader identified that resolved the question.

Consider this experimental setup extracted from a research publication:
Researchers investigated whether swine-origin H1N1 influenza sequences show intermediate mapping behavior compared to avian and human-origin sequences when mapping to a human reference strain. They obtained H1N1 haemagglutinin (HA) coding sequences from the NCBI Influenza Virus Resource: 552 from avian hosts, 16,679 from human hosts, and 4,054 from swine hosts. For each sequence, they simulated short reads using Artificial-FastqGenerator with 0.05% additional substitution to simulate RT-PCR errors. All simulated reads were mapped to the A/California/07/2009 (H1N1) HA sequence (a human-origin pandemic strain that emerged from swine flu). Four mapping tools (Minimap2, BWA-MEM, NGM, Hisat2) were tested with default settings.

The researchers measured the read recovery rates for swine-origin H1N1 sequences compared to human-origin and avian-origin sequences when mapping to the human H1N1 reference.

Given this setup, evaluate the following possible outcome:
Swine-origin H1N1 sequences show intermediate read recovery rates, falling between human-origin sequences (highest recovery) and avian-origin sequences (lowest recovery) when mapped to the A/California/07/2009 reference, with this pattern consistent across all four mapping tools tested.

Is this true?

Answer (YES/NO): YES